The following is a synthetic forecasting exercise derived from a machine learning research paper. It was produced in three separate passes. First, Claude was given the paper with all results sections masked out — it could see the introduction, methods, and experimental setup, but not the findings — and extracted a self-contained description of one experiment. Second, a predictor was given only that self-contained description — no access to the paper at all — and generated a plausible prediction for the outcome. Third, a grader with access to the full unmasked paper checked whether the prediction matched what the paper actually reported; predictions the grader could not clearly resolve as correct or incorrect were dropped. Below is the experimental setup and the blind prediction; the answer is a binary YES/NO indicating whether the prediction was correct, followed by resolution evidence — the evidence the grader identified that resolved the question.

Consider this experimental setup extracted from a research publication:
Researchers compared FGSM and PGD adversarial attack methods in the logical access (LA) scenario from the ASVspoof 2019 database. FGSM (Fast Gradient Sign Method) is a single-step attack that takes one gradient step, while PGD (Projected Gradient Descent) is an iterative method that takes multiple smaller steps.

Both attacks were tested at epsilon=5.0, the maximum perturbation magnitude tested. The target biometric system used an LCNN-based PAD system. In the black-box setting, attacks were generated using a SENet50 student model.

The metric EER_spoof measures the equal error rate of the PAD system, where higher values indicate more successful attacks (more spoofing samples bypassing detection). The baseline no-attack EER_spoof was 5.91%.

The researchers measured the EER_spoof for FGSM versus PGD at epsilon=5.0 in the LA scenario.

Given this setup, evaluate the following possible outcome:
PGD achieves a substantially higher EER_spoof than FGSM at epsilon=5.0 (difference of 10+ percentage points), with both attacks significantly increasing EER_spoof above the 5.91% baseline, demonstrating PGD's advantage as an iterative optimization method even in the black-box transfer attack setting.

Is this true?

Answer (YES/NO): NO